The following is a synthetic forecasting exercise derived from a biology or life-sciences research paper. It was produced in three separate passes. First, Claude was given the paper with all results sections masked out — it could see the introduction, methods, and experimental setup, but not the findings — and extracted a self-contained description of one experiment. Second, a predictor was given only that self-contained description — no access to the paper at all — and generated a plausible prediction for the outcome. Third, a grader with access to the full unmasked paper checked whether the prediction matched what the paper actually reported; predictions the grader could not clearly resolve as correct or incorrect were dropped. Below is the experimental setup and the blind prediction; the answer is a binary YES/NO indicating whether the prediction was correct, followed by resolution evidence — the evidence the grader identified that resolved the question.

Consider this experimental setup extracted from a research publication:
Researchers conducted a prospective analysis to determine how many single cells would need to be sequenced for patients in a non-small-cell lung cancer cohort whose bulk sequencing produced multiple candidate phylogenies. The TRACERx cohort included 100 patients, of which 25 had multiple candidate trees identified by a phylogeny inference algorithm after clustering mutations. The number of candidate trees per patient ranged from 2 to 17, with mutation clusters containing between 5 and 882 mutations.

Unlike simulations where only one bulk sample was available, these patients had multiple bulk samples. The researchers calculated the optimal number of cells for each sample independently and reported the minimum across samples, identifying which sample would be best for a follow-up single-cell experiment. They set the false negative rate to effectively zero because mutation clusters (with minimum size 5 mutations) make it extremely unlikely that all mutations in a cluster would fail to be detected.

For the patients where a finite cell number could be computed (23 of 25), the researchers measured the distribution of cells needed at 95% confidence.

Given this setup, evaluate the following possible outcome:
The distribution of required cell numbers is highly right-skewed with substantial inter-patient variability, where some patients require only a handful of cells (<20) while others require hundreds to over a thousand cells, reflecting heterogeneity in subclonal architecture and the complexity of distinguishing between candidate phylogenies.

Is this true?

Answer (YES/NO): NO